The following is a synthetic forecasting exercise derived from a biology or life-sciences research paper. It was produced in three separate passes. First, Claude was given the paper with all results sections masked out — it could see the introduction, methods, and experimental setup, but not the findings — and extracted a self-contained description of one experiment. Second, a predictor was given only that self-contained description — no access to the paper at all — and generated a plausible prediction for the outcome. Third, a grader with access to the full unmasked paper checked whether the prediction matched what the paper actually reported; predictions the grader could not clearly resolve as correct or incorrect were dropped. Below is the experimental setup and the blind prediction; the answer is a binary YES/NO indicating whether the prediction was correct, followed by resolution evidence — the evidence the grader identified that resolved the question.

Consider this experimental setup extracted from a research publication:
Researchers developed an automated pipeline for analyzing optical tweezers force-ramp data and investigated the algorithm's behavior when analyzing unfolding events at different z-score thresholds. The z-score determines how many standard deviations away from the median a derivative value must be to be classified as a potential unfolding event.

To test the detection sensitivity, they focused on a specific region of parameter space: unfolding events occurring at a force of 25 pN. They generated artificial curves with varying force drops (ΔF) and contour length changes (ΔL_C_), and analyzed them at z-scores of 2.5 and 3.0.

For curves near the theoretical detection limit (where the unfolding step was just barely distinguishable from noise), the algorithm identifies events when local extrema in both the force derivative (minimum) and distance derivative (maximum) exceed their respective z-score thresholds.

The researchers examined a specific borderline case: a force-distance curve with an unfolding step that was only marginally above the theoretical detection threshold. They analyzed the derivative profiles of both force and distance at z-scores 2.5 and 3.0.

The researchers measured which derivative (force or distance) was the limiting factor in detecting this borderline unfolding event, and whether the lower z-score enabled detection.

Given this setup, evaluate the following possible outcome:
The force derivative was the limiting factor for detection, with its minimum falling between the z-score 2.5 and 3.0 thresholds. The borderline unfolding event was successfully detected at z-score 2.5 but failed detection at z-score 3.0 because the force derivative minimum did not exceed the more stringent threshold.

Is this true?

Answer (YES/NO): YES